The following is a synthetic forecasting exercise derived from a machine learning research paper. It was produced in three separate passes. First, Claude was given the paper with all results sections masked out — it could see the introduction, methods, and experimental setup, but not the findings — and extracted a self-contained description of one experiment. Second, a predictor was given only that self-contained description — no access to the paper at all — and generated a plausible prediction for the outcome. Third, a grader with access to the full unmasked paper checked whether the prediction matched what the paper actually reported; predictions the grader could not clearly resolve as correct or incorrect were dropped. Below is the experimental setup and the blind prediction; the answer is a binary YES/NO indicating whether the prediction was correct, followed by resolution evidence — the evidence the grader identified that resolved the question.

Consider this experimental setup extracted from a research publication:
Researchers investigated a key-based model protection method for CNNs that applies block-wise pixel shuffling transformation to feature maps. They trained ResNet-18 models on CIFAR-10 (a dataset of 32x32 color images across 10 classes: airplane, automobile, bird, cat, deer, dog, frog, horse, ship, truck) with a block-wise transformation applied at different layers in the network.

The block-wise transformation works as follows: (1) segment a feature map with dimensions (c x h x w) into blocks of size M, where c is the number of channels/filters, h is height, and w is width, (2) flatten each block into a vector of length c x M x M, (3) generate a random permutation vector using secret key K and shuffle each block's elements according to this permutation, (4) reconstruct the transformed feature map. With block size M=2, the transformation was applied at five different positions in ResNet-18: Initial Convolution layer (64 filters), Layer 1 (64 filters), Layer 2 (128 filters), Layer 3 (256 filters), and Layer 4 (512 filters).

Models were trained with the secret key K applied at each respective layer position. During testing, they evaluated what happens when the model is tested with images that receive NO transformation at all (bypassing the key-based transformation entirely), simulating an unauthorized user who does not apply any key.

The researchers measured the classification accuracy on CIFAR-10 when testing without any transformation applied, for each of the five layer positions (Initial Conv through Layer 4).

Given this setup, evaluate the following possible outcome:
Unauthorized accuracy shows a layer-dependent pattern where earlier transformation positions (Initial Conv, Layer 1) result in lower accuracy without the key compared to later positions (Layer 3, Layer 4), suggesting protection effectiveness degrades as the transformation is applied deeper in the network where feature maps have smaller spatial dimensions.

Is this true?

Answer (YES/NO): NO